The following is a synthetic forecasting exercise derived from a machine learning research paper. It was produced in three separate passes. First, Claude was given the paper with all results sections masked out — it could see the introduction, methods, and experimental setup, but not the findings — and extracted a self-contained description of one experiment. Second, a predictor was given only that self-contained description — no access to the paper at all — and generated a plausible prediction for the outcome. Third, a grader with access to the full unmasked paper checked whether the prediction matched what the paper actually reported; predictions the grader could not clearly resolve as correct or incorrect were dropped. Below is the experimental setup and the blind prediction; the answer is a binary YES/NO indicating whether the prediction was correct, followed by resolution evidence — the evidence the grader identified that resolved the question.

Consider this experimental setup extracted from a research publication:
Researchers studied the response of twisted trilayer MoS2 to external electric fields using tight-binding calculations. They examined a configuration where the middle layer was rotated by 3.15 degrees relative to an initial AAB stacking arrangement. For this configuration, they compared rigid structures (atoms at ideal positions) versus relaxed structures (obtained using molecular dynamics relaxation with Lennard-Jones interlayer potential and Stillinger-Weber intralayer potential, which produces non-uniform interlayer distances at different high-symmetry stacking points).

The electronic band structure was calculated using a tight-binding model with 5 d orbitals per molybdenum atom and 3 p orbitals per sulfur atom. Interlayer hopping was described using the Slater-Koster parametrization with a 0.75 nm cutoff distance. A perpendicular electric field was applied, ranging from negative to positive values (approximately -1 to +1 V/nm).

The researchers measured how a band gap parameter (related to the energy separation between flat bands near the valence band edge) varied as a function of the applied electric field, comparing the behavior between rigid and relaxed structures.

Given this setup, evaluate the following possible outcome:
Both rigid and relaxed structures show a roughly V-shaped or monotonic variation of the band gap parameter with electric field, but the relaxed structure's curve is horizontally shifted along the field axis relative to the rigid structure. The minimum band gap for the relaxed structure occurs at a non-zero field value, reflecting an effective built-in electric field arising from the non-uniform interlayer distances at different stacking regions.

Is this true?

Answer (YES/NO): NO